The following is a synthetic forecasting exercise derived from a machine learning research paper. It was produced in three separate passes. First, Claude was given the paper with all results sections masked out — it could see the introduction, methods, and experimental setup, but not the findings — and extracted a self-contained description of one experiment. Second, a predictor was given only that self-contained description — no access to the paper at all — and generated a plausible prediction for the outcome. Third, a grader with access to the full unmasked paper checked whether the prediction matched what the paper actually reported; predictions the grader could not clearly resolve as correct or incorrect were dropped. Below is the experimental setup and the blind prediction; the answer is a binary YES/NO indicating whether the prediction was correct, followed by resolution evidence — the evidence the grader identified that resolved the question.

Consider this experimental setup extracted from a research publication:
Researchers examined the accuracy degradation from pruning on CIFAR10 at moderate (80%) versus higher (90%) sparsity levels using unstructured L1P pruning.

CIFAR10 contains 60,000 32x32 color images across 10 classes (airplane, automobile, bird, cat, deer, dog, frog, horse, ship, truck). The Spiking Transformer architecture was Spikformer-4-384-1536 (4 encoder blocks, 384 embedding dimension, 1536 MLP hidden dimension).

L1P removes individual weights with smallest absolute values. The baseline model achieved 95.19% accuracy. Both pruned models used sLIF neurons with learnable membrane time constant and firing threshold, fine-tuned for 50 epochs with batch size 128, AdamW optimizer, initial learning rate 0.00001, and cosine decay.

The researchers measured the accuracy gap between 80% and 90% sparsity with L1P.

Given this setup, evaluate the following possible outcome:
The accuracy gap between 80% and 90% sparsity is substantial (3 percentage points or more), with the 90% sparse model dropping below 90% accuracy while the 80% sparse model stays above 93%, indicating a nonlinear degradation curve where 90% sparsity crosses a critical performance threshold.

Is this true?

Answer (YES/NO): NO